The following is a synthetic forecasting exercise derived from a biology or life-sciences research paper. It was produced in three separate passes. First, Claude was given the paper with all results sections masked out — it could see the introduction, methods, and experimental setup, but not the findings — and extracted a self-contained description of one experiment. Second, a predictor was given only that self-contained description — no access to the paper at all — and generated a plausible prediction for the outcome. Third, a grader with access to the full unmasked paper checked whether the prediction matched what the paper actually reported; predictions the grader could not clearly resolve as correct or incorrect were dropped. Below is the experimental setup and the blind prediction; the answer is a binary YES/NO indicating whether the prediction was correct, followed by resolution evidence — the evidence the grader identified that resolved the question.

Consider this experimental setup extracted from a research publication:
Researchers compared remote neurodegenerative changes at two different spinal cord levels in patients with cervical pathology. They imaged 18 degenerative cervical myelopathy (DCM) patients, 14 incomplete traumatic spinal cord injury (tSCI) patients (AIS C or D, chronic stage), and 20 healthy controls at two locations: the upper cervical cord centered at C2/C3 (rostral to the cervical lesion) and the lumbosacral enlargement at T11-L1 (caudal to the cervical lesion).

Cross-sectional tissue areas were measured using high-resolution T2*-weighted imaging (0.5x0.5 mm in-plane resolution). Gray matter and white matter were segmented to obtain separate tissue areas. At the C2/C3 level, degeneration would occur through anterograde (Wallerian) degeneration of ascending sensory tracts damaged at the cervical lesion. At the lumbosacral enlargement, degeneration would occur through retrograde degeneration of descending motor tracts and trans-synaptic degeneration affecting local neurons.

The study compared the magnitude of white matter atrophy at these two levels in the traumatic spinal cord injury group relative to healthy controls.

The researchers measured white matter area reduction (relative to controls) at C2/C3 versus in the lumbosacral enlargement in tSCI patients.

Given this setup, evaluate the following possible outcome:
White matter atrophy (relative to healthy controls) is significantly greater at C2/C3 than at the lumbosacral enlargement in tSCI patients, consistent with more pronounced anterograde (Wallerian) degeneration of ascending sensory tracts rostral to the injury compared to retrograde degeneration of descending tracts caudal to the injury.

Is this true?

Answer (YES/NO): YES